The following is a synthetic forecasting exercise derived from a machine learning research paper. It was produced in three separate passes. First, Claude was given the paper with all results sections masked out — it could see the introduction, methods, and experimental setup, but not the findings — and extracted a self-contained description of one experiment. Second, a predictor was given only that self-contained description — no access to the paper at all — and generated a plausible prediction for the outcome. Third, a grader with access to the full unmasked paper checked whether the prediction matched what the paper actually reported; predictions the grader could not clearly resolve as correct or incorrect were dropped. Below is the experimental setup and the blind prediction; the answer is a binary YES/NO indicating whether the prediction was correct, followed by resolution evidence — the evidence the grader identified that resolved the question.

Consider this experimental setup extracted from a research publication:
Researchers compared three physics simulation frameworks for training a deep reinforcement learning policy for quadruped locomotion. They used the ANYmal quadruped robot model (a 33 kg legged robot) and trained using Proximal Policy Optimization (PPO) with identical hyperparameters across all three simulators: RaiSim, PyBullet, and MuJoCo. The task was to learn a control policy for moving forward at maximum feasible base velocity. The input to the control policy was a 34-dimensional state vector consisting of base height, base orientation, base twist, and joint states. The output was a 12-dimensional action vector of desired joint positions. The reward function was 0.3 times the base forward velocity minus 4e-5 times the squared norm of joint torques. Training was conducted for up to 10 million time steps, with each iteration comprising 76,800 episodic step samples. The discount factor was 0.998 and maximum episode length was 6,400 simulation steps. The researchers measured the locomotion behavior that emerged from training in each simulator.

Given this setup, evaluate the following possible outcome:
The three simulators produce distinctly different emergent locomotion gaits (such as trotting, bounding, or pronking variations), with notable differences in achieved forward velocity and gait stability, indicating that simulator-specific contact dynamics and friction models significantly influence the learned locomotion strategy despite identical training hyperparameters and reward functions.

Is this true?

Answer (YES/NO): YES